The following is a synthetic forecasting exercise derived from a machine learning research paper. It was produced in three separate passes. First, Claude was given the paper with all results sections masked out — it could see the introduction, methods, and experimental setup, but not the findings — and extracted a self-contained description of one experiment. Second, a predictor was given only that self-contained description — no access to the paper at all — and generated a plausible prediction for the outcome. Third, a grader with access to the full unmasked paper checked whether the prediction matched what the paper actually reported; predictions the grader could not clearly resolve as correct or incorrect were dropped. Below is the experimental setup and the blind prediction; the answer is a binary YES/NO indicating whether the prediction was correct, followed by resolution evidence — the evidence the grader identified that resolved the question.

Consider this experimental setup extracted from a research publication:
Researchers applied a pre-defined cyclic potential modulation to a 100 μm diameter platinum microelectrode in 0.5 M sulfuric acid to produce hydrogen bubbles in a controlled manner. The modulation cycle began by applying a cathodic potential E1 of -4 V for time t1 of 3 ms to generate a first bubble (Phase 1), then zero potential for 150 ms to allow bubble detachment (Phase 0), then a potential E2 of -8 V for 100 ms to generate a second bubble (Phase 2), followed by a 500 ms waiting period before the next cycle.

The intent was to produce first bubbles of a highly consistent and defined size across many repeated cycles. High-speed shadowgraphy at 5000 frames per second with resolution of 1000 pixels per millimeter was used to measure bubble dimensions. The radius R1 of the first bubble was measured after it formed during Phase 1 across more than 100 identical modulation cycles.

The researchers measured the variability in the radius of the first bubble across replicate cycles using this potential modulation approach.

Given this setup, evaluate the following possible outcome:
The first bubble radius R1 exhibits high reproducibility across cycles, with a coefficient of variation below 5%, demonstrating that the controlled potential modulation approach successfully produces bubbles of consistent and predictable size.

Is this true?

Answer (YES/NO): YES